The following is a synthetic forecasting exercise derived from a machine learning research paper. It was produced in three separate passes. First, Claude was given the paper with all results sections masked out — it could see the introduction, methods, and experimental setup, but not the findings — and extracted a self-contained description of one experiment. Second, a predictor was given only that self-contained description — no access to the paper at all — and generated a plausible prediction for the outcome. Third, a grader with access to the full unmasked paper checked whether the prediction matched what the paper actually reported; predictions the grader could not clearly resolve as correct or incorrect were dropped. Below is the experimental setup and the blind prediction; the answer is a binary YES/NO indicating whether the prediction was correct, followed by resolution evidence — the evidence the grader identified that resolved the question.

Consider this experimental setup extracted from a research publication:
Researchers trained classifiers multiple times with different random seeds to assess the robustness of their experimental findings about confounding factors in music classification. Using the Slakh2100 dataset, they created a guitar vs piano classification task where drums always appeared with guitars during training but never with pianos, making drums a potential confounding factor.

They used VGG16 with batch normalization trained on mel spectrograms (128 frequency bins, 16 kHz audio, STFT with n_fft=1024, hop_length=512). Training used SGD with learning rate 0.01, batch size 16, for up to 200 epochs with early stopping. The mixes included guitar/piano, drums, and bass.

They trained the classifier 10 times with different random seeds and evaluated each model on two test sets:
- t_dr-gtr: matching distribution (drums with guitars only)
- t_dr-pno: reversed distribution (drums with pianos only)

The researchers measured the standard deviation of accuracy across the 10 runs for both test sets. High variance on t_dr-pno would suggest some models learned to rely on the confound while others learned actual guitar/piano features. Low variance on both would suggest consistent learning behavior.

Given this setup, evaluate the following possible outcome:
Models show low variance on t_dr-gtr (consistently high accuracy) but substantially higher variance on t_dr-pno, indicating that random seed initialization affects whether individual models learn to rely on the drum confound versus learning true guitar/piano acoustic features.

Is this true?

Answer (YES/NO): NO